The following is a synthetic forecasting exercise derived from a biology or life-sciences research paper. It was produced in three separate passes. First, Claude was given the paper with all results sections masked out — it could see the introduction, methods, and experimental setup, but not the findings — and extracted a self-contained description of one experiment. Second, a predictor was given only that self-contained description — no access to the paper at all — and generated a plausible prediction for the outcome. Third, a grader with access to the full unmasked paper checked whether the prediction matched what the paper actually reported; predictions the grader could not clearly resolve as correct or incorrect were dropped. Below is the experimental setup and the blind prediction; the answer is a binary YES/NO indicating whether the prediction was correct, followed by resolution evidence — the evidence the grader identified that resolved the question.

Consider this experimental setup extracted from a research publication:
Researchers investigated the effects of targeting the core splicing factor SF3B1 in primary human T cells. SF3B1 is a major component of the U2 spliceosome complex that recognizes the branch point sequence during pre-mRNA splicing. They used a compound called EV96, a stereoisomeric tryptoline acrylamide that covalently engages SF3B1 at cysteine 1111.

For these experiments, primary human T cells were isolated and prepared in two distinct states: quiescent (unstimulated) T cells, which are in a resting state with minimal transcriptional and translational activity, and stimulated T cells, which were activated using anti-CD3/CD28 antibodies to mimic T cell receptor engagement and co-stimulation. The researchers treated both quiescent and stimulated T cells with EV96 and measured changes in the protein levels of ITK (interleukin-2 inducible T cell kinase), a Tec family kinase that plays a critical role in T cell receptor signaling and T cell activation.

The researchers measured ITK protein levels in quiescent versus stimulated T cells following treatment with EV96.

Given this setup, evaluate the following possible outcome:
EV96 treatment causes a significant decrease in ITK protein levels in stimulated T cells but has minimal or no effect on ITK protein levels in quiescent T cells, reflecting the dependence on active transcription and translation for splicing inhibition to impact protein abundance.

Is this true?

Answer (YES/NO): YES